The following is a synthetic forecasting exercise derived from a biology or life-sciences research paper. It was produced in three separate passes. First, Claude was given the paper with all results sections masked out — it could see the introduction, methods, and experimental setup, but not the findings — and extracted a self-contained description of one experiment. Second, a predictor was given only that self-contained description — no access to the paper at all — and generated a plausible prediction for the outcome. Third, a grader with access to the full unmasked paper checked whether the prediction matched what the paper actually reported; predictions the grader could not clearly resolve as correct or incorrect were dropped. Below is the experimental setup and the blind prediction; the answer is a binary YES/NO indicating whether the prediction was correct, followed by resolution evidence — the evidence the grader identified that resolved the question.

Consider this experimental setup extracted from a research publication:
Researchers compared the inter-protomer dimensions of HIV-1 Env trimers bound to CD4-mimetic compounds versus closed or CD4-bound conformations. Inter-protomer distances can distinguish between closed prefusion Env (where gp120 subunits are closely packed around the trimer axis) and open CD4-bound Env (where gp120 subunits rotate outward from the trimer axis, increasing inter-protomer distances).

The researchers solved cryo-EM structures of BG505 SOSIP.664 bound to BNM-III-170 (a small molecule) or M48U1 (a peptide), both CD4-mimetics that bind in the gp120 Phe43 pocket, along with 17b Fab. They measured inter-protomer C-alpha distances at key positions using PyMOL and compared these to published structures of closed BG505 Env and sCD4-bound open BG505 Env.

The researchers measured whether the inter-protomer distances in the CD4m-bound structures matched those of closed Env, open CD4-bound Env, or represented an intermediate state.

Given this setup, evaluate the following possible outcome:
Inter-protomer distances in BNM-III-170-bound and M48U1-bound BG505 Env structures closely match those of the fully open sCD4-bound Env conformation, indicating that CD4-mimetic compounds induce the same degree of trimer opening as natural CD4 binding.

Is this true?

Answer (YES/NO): YES